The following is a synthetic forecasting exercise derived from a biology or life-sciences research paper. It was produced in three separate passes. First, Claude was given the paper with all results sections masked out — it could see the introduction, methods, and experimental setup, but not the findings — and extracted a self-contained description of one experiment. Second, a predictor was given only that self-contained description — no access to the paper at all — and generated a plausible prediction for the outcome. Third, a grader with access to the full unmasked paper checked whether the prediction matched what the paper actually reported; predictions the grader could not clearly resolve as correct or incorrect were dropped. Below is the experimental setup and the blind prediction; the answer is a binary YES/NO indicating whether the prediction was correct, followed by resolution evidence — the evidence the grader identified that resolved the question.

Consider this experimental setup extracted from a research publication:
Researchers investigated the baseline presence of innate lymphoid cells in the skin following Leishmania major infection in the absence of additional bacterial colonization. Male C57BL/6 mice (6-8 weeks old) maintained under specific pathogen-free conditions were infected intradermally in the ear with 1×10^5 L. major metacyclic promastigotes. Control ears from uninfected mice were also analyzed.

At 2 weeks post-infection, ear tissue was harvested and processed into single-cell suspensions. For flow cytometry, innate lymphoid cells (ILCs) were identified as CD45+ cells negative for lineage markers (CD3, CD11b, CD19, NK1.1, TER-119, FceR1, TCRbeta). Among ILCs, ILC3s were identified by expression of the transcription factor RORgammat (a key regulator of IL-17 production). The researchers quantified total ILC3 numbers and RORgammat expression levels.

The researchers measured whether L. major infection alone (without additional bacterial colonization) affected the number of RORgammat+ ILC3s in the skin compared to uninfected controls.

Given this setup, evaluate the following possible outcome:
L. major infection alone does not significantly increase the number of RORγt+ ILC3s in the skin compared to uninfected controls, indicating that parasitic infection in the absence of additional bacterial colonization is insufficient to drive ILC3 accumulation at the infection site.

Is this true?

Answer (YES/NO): NO